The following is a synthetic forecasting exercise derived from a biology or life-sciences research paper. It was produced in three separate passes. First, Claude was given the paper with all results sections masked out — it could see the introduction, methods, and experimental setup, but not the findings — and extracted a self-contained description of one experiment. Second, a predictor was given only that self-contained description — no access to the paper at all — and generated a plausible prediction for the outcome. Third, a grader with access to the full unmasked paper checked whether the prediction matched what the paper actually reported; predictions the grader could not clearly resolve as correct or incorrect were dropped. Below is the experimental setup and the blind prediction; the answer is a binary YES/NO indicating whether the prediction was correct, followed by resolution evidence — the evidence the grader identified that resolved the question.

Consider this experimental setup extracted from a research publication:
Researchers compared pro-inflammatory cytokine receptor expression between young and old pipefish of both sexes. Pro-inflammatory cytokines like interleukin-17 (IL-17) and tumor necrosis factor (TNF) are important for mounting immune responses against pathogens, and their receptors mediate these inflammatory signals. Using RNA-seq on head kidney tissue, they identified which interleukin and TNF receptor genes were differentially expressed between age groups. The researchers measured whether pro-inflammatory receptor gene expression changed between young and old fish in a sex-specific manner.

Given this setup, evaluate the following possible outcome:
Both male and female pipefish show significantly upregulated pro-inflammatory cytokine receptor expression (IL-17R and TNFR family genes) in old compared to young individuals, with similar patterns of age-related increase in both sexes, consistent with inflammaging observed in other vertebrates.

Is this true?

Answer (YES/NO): NO